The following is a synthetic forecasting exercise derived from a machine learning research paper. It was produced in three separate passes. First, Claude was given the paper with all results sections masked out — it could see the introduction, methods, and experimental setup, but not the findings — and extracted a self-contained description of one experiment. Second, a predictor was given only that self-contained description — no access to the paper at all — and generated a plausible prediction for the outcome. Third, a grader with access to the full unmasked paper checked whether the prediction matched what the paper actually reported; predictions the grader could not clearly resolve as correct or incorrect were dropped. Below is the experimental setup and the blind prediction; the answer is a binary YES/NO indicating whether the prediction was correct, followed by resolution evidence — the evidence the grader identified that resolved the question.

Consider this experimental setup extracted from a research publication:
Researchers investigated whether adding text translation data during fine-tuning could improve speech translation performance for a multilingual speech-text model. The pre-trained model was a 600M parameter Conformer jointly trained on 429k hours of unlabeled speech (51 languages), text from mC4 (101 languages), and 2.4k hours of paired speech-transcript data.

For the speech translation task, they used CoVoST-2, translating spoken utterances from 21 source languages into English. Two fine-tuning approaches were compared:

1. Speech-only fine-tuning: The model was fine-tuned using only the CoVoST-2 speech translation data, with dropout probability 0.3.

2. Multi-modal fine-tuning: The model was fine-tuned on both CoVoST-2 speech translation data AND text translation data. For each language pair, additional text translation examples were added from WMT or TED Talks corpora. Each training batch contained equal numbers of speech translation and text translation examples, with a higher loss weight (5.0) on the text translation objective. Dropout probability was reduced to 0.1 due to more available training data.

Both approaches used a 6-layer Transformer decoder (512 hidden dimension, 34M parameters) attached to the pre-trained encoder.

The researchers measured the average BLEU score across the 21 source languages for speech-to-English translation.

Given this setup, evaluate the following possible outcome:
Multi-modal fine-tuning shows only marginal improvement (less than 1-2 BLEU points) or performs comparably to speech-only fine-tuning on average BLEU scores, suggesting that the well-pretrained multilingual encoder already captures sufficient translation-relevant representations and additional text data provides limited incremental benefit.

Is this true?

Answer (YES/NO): NO